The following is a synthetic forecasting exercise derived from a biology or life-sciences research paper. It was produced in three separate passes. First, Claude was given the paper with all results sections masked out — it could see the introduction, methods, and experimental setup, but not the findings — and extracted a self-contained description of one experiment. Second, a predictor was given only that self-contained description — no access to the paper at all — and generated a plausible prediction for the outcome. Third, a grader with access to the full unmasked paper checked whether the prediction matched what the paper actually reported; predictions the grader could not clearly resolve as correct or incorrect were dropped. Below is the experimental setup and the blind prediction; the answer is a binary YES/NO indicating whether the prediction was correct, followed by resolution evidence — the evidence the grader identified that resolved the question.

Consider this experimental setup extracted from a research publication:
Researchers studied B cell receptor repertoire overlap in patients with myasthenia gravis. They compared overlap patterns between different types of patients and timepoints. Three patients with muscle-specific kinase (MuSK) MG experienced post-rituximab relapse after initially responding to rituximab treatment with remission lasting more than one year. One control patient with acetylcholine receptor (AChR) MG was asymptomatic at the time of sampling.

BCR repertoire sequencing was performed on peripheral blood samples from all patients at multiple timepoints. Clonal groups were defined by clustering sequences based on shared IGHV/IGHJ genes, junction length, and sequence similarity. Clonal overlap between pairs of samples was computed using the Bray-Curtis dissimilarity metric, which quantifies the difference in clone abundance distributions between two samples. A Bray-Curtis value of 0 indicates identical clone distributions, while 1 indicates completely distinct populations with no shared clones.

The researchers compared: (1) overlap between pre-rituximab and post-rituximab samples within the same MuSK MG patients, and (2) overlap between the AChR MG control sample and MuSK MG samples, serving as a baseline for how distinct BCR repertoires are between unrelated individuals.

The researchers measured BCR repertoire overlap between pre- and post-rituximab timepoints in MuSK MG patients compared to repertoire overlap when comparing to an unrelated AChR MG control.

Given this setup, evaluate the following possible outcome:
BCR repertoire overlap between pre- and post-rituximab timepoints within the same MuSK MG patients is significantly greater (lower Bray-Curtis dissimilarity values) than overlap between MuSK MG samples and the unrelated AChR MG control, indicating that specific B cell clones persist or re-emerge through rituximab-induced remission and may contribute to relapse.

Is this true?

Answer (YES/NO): NO